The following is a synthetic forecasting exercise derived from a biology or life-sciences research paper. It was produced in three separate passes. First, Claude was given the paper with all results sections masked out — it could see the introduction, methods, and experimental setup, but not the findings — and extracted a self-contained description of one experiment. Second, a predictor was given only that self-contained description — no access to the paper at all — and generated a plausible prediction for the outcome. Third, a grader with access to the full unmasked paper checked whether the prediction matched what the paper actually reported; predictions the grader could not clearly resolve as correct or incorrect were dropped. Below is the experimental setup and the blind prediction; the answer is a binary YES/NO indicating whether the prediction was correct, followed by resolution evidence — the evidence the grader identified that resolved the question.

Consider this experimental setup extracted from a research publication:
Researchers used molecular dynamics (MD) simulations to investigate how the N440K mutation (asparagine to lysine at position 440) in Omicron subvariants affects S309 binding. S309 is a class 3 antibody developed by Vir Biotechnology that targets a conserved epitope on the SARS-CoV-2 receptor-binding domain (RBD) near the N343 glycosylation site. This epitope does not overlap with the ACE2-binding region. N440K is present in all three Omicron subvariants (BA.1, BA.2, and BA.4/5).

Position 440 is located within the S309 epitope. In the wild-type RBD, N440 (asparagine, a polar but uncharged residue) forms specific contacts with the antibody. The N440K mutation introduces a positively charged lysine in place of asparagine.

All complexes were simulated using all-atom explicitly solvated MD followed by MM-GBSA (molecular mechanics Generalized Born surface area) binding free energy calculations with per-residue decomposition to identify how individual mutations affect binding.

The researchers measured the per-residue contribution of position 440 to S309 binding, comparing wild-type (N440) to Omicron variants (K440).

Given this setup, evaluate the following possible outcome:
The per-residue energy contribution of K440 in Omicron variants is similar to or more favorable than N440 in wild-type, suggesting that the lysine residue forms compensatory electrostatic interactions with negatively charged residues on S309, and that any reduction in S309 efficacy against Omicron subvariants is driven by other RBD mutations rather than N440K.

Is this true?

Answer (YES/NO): NO